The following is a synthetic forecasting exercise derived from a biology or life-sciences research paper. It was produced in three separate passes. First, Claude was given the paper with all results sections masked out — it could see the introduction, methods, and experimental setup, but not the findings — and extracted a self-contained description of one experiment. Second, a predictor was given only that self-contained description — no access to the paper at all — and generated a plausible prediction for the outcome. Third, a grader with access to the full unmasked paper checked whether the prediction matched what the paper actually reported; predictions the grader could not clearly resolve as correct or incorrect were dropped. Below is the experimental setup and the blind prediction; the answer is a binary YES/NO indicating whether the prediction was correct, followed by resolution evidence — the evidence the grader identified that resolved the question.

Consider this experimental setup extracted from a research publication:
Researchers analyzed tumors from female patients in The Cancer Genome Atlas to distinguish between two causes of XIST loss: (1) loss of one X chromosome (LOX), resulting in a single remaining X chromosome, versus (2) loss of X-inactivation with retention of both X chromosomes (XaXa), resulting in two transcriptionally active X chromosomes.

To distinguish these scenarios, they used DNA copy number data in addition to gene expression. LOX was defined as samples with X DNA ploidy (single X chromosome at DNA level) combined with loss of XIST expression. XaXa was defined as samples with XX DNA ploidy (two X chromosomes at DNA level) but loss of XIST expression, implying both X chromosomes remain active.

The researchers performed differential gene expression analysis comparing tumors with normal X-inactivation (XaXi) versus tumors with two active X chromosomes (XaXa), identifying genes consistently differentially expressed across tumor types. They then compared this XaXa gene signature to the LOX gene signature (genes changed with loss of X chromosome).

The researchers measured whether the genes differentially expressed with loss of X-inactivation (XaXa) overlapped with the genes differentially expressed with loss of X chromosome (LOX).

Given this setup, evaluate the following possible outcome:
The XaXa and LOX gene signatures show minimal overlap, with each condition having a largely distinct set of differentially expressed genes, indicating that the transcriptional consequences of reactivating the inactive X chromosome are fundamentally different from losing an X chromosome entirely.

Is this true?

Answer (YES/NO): NO